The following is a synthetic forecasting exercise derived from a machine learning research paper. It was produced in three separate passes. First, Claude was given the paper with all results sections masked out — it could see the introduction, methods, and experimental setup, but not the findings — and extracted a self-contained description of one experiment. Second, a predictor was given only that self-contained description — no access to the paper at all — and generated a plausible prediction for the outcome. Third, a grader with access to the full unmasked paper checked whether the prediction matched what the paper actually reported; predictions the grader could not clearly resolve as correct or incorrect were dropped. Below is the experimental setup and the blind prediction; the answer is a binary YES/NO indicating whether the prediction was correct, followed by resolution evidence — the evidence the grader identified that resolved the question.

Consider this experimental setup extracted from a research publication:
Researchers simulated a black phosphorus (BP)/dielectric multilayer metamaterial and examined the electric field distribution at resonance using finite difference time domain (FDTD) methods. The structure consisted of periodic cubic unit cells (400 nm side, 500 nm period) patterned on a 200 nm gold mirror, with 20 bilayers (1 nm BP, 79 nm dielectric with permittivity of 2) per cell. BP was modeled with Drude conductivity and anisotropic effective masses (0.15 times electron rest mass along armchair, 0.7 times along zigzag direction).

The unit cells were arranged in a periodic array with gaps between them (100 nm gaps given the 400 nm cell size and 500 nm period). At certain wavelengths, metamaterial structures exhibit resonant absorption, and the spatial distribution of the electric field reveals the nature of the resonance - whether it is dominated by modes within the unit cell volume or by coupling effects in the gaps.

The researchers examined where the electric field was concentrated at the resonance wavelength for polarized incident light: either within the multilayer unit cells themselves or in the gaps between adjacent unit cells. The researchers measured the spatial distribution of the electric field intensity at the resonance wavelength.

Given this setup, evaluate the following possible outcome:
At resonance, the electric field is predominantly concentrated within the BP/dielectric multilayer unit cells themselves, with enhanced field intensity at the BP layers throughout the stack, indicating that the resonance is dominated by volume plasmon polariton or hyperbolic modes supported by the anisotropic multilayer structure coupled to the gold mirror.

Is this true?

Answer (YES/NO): NO